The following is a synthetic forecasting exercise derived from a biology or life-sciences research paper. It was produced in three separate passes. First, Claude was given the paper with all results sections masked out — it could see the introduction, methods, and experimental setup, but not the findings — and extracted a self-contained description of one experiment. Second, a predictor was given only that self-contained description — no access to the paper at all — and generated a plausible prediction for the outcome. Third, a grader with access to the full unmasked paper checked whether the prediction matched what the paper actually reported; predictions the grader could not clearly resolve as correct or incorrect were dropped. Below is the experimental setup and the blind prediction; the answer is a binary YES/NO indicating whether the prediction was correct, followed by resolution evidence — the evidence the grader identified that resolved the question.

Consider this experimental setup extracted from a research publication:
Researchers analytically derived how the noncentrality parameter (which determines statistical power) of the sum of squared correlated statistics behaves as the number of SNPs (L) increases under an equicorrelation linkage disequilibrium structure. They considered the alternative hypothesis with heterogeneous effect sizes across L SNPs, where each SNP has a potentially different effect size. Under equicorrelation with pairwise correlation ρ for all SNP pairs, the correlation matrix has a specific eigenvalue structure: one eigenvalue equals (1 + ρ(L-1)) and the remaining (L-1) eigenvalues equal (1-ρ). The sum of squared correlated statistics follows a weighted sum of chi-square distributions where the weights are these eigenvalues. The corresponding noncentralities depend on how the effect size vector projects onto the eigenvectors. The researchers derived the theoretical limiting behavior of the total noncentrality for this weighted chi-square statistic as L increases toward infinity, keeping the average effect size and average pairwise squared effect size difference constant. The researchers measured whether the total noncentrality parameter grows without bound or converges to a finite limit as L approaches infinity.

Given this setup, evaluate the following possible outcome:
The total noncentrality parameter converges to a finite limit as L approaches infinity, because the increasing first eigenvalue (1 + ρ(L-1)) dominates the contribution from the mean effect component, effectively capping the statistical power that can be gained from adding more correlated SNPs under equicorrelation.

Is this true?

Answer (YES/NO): YES